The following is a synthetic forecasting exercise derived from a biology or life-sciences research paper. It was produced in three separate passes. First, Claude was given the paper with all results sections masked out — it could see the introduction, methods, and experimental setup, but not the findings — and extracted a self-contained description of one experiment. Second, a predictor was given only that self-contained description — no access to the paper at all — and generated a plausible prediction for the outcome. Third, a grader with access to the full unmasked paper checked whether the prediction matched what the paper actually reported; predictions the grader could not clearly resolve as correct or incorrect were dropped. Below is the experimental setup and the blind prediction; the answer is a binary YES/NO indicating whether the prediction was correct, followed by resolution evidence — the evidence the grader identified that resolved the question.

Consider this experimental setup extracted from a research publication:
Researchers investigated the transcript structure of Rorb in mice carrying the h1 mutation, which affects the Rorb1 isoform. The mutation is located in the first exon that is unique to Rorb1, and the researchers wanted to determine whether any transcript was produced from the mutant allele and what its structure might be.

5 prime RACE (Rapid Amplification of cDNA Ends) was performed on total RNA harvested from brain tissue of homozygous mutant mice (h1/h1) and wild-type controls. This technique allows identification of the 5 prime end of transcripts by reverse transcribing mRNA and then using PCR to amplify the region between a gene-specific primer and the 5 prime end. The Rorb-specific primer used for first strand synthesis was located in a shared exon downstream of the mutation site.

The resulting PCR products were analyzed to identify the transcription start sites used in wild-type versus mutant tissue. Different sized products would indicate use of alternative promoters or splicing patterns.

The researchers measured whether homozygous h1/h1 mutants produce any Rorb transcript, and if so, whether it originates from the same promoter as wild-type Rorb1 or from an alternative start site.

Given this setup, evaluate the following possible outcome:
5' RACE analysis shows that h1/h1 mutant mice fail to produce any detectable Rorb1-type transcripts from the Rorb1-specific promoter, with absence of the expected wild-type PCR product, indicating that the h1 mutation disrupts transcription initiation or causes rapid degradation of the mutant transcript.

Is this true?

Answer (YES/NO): NO